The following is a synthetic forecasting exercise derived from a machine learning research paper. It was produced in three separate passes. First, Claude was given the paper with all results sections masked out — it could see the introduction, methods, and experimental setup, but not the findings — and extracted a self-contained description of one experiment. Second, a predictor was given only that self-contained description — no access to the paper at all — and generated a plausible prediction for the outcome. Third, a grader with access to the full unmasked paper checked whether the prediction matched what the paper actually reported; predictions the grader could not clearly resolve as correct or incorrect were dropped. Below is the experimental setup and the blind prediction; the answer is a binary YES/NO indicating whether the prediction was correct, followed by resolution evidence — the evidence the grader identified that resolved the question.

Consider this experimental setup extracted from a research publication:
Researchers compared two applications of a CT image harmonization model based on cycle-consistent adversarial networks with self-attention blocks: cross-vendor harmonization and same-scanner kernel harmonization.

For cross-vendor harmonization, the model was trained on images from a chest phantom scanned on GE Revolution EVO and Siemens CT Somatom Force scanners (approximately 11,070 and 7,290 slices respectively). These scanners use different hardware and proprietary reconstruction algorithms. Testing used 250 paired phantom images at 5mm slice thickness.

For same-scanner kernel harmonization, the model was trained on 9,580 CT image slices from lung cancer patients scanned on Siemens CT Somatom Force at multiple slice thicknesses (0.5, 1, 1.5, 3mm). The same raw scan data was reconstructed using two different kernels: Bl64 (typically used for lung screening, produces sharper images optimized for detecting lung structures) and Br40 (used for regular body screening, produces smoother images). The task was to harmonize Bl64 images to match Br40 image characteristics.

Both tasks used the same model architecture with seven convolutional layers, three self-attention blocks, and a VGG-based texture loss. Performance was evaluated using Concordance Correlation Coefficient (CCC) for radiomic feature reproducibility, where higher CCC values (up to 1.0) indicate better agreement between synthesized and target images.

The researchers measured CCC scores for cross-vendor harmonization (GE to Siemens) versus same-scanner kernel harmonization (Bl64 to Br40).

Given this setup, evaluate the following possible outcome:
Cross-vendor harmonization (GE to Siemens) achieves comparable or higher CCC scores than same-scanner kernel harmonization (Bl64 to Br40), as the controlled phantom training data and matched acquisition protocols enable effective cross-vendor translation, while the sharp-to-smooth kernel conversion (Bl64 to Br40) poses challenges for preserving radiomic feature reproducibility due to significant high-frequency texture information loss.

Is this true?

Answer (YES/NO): YES